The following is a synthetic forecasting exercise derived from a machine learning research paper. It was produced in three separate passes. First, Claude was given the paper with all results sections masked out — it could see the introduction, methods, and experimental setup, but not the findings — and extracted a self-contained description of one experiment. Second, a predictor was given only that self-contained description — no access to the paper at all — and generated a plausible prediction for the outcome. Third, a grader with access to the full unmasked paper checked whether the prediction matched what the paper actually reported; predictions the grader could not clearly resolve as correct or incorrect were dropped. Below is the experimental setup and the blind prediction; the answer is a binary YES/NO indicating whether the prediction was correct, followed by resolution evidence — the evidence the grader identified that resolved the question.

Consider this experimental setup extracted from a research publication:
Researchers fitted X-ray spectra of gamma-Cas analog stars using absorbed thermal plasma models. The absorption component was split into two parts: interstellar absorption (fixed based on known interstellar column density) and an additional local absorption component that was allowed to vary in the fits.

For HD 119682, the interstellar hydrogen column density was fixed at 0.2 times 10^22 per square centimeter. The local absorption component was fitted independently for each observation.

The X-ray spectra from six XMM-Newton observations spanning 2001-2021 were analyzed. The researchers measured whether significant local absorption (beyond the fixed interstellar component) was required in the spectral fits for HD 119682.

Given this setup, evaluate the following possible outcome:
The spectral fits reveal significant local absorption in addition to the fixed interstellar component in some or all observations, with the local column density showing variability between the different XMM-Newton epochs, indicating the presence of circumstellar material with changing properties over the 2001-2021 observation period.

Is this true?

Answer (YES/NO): NO